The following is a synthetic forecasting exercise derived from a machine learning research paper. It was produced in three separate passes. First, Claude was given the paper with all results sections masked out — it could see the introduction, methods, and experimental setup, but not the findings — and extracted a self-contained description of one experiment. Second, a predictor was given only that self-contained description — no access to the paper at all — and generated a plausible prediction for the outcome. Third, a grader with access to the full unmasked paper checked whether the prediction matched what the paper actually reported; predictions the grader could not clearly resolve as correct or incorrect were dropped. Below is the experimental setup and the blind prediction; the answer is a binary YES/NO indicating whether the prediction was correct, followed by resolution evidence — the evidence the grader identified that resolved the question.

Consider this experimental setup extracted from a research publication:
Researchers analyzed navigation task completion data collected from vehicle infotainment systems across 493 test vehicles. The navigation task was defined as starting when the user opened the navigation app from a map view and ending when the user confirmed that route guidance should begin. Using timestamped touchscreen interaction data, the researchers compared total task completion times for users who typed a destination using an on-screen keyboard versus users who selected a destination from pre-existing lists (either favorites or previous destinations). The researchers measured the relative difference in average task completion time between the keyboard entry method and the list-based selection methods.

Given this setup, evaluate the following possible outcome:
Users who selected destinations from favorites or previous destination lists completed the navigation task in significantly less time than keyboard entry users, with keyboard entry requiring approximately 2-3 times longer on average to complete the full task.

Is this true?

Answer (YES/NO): YES